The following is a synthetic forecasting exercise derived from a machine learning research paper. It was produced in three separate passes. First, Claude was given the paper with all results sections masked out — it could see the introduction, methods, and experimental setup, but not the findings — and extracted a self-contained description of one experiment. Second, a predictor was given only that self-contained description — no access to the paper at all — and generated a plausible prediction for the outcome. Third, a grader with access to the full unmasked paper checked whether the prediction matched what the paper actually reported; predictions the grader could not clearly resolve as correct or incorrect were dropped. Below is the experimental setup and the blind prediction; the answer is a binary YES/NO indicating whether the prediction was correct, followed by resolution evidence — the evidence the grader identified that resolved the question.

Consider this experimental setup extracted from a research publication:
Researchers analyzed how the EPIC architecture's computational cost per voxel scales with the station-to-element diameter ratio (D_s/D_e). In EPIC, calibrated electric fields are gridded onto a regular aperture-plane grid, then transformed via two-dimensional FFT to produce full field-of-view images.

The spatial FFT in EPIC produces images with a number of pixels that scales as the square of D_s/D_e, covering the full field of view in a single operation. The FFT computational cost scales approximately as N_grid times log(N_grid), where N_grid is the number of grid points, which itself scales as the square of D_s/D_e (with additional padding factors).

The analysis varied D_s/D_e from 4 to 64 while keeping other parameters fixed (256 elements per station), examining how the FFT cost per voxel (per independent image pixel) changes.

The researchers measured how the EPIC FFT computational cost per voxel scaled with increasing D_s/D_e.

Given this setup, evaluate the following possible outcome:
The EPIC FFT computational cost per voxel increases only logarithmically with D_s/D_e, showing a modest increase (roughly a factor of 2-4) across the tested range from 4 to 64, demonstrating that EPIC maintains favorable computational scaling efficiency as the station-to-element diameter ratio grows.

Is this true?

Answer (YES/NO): YES